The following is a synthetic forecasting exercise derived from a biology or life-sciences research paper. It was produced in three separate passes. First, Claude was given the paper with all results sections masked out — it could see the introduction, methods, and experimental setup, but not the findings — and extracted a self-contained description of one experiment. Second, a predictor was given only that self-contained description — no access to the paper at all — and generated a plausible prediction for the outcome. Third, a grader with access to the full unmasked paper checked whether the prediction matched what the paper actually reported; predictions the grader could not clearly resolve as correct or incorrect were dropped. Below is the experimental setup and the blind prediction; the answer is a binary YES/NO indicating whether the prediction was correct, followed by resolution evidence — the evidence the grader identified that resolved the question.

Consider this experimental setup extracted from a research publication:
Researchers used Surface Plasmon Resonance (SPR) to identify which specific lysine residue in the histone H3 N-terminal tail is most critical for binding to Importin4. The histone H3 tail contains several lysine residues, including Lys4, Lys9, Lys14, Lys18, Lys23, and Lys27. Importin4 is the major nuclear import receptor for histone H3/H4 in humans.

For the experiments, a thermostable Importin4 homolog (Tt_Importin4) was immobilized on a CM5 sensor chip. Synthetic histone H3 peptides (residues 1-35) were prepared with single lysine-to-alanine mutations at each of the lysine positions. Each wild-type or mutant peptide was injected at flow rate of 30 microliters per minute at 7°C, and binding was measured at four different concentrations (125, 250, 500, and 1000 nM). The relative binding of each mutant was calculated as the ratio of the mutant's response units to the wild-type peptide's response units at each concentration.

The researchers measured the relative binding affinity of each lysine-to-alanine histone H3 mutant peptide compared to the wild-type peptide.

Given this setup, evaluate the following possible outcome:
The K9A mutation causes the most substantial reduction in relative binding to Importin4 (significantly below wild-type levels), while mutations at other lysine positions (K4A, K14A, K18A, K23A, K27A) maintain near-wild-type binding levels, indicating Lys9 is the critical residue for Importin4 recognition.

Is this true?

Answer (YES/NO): NO